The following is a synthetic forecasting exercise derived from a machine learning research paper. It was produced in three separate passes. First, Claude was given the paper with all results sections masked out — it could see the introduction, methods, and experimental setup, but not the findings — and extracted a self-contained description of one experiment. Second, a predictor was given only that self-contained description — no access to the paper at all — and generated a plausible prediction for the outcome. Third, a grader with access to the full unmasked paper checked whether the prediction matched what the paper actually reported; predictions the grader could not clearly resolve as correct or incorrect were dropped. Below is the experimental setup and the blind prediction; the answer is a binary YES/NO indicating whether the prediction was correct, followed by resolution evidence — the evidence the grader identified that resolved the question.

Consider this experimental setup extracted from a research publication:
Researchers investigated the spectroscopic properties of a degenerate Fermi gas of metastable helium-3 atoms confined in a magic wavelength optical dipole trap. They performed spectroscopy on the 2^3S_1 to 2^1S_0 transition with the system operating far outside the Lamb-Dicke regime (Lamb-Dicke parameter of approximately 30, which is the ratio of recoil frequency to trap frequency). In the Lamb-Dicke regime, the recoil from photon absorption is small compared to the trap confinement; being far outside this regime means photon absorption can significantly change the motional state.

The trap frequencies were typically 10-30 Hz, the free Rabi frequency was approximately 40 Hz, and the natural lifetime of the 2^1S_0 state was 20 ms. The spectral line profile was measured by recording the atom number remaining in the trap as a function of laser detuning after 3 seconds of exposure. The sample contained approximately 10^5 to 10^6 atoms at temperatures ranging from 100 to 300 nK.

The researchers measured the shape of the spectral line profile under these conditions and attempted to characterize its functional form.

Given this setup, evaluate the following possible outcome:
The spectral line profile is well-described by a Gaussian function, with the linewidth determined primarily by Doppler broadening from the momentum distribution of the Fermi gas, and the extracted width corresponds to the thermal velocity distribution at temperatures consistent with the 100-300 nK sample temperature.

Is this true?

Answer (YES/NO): NO